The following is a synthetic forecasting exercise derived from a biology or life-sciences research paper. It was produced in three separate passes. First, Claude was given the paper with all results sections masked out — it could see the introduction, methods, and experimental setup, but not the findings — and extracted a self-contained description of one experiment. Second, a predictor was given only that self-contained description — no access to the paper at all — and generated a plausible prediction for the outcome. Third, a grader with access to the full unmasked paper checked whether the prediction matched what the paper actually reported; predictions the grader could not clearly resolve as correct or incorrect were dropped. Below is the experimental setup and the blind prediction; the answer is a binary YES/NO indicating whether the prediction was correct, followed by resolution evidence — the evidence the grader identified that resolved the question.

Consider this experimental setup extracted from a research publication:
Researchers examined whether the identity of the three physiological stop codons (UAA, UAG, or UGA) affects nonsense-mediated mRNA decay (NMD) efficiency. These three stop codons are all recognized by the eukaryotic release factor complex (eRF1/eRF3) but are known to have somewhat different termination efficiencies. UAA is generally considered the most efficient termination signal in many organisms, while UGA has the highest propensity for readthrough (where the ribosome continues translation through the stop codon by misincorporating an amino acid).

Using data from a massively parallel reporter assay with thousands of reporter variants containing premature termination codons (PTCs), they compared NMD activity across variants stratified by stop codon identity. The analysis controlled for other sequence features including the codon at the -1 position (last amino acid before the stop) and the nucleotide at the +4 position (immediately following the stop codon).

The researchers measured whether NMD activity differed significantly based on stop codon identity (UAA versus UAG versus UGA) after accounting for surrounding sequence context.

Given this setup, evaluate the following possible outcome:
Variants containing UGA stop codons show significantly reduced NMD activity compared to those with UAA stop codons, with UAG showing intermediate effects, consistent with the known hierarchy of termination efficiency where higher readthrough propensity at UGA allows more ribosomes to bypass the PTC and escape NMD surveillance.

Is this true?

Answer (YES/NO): NO